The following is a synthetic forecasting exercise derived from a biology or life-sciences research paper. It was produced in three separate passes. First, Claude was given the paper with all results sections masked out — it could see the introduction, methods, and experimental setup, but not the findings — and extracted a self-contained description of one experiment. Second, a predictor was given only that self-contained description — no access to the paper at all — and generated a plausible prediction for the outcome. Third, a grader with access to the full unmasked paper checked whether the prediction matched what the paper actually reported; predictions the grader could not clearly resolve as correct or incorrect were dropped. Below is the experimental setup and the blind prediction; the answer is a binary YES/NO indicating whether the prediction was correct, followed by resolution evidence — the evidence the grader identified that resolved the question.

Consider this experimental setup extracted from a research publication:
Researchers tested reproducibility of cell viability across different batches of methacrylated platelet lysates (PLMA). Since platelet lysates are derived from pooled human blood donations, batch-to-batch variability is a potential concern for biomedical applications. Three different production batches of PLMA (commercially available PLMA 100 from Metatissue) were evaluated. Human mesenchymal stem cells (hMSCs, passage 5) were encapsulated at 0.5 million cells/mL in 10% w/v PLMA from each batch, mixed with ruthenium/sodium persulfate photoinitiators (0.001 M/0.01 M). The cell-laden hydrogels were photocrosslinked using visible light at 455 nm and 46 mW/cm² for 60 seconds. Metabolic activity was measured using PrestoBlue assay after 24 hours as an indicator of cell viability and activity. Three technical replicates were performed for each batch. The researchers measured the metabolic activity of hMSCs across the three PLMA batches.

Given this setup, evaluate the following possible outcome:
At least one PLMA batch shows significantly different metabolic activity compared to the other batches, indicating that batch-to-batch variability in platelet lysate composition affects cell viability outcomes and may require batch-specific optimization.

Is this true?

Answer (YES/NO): NO